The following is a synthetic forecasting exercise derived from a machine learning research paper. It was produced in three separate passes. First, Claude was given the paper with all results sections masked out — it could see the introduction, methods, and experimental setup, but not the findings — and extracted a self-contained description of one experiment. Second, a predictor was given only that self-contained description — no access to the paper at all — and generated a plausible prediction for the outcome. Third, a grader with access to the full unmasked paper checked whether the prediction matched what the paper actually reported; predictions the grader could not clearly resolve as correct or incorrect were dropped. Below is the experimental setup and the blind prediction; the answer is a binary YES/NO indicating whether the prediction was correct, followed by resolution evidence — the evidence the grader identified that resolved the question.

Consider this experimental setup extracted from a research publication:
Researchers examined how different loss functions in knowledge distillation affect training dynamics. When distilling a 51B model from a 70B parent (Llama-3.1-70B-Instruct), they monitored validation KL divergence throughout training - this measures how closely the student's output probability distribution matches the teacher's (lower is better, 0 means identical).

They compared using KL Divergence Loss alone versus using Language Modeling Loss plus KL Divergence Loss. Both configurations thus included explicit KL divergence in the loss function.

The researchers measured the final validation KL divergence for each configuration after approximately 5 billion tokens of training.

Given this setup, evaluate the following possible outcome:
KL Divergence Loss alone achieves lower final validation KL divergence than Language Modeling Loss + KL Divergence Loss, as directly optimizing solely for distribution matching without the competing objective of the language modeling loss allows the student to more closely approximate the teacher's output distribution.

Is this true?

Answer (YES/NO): YES